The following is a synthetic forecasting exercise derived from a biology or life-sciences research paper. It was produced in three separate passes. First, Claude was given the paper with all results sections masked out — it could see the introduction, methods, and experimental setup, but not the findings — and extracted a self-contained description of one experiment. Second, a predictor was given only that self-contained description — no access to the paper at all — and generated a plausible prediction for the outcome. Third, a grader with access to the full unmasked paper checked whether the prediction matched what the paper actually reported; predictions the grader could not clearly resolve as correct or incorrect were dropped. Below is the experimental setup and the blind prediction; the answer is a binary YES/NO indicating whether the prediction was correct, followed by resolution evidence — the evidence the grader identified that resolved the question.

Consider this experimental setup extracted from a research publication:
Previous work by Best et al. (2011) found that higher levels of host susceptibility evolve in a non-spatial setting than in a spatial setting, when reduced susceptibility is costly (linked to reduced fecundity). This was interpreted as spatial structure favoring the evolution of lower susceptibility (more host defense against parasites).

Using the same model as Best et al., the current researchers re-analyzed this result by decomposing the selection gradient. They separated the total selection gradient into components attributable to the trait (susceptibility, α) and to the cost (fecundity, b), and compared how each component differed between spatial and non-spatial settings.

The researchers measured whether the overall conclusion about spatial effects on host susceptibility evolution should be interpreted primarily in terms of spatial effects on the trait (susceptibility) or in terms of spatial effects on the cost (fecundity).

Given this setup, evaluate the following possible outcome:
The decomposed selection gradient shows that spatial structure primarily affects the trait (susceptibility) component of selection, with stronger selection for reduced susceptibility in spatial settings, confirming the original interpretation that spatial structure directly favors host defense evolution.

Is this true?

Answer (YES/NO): NO